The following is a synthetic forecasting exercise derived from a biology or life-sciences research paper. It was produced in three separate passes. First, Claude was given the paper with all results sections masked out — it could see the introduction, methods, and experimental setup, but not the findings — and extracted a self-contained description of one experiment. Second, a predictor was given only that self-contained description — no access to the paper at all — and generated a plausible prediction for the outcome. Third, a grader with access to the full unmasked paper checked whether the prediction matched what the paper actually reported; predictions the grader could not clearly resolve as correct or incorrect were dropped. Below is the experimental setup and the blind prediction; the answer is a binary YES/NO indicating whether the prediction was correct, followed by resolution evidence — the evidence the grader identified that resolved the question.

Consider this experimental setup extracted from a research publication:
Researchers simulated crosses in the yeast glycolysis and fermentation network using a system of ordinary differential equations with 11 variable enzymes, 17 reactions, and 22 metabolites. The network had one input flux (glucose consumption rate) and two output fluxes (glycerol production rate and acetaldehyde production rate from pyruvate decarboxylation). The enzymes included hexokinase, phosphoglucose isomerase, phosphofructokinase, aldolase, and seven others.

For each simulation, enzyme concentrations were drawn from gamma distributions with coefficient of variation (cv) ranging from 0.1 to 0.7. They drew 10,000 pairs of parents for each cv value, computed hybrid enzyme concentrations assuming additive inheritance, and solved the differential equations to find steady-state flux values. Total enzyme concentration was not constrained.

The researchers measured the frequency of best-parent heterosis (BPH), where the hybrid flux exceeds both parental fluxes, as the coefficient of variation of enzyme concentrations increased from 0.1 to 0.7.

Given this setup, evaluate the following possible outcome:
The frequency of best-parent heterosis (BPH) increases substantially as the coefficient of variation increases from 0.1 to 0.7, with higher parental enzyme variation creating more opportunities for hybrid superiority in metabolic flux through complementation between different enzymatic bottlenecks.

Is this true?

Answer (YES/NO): YES